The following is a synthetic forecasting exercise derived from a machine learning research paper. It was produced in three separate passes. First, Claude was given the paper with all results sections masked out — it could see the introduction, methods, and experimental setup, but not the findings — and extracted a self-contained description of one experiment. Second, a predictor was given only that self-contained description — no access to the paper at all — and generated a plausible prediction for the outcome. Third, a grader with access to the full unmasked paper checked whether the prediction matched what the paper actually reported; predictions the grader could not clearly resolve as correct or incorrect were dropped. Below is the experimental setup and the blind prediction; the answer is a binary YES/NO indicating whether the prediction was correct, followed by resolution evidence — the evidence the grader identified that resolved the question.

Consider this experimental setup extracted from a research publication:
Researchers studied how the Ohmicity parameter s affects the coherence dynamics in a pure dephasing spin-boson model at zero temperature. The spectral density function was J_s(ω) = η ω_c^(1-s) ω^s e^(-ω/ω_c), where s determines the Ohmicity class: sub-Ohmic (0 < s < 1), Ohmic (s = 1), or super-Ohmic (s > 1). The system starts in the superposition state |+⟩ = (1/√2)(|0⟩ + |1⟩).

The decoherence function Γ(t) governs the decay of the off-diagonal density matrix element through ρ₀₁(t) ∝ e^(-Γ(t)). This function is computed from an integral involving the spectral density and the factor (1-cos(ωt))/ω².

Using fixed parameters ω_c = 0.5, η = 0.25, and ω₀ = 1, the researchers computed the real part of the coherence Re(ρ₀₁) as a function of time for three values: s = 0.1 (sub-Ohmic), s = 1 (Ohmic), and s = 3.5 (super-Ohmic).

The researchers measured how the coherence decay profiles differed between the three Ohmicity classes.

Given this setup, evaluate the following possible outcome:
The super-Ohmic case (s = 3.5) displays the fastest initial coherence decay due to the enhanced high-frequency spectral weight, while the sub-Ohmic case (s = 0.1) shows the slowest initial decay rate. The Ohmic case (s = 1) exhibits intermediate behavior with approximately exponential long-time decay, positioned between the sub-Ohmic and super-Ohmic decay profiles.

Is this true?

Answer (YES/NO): NO